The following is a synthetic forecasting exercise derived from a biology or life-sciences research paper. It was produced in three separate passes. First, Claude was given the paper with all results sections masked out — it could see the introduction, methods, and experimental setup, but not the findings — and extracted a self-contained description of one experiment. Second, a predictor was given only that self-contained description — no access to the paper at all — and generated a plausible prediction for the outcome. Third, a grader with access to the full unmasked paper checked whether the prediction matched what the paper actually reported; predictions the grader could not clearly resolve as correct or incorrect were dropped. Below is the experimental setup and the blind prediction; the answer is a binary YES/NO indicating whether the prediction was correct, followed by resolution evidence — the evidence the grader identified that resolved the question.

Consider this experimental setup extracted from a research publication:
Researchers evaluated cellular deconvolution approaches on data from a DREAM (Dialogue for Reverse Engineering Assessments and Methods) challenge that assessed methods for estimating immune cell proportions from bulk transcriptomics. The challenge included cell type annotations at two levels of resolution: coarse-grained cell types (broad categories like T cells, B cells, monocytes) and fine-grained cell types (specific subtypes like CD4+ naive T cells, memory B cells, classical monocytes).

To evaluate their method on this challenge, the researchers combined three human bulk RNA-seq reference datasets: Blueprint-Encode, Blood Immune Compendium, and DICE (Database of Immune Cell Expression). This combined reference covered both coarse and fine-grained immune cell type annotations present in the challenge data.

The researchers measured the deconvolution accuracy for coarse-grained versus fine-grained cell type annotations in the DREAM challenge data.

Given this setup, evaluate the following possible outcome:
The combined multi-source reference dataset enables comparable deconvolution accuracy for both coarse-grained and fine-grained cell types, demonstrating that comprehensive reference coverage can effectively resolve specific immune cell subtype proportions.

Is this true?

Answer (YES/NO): NO